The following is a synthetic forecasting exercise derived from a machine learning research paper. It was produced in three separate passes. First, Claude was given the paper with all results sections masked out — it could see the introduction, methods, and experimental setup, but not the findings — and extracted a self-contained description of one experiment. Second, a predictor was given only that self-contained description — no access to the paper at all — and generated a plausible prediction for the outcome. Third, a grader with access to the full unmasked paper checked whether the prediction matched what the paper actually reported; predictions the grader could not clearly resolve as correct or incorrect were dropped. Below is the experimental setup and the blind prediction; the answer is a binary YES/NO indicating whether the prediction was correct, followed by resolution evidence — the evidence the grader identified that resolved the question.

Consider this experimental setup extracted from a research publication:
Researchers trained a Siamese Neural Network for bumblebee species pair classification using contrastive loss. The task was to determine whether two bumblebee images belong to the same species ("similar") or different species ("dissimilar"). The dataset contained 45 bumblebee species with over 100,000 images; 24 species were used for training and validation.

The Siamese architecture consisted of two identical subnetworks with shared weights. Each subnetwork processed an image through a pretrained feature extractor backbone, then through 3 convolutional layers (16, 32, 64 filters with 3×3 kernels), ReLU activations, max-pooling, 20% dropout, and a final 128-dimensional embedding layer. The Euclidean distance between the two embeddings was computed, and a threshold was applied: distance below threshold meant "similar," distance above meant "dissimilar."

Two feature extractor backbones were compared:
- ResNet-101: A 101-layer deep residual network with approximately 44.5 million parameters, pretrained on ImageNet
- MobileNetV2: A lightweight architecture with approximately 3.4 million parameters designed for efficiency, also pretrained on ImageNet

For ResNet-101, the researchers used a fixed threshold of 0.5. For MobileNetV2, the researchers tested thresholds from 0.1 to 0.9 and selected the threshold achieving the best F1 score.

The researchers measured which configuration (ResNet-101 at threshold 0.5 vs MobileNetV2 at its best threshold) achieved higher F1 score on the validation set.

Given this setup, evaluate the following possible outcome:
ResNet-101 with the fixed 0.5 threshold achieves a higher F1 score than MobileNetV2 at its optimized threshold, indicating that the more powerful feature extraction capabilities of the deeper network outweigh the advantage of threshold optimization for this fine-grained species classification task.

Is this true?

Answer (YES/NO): YES